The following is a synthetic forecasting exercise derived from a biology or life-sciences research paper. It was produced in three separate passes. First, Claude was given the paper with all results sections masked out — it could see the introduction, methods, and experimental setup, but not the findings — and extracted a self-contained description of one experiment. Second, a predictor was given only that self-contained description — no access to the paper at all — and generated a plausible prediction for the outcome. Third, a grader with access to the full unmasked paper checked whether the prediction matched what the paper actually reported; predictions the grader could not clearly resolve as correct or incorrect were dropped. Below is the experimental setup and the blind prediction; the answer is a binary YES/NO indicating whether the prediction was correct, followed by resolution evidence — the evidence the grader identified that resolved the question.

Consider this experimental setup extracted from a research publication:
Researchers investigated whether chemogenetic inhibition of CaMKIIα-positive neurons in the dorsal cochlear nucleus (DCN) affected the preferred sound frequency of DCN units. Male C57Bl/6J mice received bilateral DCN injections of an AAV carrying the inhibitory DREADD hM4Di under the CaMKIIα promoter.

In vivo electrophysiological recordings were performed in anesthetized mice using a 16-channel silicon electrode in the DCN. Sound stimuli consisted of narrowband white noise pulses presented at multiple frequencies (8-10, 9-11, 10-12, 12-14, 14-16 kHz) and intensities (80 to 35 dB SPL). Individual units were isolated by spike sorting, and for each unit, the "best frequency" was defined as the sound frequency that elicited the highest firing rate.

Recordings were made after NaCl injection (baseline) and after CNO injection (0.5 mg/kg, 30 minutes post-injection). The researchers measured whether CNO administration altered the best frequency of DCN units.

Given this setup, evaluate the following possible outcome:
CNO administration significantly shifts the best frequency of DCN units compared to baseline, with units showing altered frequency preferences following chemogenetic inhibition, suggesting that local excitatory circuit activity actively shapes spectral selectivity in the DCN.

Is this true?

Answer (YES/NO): YES